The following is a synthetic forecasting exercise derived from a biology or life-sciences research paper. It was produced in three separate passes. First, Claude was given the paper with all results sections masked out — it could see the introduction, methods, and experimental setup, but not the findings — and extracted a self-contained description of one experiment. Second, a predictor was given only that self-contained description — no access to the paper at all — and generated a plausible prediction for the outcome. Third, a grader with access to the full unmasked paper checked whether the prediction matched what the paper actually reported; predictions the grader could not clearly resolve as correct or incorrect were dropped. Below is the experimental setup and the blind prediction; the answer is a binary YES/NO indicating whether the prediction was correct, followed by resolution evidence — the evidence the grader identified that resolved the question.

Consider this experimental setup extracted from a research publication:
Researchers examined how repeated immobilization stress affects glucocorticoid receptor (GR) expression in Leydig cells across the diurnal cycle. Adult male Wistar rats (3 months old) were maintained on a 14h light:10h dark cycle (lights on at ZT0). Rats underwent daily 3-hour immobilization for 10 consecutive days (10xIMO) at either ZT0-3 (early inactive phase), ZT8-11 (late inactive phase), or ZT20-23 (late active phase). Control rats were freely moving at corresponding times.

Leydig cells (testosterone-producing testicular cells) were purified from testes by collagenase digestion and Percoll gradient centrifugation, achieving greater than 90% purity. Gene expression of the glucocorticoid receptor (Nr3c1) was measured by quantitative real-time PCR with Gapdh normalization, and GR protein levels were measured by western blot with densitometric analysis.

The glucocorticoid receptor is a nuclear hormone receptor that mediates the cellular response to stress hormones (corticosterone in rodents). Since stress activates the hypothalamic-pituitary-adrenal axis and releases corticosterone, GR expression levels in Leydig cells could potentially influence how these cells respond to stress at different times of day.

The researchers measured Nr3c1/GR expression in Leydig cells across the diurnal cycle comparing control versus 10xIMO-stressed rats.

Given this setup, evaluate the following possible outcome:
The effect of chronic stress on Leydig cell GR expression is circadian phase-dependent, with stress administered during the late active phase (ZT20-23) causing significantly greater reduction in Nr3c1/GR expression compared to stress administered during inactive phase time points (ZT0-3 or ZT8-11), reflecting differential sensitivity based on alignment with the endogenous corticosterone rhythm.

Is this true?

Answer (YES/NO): NO